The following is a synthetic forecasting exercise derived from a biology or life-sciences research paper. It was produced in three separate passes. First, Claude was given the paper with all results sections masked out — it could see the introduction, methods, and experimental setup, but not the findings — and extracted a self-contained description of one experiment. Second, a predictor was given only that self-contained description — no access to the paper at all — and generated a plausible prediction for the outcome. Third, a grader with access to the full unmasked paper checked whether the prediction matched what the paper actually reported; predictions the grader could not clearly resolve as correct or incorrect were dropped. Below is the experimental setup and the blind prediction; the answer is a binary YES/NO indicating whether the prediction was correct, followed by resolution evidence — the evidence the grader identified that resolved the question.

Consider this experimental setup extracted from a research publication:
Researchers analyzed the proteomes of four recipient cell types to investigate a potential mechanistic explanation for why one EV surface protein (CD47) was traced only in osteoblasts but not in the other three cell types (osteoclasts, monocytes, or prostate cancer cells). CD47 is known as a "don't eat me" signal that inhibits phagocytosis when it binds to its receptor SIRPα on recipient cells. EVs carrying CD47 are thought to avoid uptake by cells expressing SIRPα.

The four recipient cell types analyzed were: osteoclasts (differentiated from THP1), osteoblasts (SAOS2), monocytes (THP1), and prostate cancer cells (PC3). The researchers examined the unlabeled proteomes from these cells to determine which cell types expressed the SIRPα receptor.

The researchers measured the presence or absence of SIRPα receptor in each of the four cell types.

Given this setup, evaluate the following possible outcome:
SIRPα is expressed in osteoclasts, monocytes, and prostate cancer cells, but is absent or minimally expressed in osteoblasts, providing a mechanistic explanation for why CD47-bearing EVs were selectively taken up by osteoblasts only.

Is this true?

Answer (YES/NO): YES